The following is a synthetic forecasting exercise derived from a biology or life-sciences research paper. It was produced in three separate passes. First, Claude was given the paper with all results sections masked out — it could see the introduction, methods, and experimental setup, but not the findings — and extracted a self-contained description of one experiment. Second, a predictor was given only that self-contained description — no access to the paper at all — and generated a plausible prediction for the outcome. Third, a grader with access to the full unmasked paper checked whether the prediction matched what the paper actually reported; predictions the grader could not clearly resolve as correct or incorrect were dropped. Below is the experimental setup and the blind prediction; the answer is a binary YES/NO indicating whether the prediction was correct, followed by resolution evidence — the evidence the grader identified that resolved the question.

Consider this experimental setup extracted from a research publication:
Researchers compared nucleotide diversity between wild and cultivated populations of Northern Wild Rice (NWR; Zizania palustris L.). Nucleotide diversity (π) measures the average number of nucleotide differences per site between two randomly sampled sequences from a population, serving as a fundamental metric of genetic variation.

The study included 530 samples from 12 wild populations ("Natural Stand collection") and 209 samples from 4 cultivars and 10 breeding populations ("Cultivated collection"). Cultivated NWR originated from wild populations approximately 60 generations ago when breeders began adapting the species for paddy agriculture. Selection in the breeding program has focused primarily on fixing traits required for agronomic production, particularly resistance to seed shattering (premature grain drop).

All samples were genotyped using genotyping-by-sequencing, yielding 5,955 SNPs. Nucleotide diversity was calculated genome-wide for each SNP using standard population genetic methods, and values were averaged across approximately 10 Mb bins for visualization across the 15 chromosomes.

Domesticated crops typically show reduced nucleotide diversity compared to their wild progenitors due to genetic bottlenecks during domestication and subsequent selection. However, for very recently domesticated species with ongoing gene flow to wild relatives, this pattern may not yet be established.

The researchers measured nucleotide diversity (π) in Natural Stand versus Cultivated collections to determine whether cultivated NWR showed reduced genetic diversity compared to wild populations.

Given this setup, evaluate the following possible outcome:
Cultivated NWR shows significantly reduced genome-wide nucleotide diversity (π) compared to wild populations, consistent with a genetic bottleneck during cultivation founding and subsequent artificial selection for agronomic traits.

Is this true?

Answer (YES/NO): NO